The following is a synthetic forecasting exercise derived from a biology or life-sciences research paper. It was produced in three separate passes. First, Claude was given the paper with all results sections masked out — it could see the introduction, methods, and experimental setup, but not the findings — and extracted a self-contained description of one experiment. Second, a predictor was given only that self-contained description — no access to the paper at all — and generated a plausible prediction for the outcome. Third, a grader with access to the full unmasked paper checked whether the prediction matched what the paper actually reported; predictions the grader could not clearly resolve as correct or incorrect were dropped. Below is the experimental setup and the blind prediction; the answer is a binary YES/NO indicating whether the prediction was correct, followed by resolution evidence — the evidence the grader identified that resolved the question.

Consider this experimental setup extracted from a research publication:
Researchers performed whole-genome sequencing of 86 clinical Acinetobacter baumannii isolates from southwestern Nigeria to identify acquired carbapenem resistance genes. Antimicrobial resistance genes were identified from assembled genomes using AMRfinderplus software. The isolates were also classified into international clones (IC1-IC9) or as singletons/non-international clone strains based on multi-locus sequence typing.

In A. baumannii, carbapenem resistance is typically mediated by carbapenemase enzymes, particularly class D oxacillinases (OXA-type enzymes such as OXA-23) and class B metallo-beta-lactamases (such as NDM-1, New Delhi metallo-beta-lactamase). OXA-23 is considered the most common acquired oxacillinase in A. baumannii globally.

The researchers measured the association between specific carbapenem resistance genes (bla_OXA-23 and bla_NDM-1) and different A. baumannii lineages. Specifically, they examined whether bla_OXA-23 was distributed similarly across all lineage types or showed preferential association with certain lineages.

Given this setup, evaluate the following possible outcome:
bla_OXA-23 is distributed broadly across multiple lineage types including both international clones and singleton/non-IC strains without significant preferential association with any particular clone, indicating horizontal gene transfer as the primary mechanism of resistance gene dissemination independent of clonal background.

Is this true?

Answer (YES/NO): NO